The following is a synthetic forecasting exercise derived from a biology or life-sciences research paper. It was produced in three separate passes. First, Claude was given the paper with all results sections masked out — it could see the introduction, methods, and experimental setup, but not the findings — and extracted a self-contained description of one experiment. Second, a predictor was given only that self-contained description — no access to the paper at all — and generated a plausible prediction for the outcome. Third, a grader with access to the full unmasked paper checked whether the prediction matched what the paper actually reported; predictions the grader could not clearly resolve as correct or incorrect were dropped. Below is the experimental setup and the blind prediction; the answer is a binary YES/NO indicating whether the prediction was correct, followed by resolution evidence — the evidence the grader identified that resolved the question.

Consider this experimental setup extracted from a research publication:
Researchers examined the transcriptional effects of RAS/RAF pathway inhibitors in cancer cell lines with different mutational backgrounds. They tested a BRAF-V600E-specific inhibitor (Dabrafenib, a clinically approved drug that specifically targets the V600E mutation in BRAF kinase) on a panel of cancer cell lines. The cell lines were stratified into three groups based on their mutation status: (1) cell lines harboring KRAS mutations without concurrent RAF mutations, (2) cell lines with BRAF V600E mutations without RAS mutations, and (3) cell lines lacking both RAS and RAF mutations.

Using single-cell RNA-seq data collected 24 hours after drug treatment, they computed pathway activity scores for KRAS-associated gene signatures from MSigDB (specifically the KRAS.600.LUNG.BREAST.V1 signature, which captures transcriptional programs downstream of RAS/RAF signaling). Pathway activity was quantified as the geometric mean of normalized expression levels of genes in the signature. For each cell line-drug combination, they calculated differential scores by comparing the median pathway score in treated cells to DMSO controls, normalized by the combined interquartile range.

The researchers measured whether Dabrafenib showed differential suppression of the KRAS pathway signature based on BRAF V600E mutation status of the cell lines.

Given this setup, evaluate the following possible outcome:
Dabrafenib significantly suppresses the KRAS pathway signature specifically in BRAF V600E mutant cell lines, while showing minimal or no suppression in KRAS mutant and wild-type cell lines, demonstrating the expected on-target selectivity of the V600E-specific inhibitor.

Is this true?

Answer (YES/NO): YES